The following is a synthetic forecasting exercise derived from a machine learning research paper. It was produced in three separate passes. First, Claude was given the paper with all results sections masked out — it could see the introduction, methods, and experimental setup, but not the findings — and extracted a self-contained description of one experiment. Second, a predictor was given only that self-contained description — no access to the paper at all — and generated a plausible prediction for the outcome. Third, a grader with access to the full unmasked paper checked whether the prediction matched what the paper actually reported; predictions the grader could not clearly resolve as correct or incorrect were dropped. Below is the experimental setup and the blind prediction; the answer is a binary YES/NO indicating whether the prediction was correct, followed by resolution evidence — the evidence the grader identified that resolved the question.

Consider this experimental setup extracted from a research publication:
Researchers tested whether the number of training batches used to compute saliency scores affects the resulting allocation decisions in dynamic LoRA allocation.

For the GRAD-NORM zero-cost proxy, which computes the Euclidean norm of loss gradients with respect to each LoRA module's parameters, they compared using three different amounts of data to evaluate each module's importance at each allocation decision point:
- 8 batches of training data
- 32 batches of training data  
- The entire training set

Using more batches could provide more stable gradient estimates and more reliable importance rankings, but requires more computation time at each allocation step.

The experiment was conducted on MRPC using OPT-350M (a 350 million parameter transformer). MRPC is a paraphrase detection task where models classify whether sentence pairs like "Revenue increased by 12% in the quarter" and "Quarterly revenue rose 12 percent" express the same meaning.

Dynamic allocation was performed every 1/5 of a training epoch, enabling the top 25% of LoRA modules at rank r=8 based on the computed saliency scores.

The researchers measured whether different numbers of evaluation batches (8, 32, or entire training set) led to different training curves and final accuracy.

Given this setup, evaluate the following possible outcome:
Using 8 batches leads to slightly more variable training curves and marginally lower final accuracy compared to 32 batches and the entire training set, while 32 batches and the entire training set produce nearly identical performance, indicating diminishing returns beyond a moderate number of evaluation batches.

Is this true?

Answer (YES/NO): NO